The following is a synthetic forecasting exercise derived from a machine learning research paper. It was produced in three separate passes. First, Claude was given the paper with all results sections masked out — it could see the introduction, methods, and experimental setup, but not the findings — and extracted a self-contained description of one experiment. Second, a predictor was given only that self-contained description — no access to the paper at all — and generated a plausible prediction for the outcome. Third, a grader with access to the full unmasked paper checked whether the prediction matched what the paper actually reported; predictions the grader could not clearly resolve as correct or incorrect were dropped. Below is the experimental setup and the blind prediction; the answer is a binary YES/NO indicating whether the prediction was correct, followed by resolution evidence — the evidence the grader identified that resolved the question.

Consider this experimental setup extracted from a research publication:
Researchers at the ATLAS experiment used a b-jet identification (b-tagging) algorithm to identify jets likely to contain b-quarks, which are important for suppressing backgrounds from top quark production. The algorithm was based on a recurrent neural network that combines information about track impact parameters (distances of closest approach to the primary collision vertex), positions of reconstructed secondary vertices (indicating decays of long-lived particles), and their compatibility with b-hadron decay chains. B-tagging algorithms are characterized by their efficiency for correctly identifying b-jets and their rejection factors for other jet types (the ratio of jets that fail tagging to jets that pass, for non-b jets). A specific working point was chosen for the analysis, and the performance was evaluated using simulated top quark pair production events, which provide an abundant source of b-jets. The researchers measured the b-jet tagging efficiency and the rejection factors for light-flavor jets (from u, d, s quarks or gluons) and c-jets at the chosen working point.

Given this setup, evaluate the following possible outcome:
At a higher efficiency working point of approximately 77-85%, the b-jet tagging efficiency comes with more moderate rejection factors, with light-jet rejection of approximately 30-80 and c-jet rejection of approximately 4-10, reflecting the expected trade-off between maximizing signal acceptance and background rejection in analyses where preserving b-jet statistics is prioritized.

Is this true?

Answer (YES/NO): NO